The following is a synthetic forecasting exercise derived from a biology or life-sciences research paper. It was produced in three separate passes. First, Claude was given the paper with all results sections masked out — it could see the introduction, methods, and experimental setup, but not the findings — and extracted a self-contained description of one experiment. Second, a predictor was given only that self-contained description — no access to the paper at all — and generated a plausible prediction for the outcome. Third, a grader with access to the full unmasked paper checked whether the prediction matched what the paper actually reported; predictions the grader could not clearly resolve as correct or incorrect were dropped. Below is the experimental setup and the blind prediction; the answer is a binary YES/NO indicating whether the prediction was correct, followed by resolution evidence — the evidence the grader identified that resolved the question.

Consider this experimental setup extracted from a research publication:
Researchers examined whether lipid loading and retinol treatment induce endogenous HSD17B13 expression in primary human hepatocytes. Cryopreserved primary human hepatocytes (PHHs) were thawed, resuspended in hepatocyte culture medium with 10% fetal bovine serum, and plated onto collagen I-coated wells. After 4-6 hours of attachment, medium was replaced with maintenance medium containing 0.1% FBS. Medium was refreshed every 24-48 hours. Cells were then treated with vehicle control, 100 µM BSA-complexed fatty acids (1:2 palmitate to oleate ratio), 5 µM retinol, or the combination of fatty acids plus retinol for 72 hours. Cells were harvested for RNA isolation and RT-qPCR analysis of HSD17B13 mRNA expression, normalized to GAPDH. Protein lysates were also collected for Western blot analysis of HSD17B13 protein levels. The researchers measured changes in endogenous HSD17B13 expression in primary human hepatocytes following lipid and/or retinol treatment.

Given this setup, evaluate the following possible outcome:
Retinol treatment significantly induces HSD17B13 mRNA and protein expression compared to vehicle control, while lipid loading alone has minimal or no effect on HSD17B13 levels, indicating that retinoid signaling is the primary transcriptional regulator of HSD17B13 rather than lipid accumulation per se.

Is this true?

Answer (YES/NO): NO